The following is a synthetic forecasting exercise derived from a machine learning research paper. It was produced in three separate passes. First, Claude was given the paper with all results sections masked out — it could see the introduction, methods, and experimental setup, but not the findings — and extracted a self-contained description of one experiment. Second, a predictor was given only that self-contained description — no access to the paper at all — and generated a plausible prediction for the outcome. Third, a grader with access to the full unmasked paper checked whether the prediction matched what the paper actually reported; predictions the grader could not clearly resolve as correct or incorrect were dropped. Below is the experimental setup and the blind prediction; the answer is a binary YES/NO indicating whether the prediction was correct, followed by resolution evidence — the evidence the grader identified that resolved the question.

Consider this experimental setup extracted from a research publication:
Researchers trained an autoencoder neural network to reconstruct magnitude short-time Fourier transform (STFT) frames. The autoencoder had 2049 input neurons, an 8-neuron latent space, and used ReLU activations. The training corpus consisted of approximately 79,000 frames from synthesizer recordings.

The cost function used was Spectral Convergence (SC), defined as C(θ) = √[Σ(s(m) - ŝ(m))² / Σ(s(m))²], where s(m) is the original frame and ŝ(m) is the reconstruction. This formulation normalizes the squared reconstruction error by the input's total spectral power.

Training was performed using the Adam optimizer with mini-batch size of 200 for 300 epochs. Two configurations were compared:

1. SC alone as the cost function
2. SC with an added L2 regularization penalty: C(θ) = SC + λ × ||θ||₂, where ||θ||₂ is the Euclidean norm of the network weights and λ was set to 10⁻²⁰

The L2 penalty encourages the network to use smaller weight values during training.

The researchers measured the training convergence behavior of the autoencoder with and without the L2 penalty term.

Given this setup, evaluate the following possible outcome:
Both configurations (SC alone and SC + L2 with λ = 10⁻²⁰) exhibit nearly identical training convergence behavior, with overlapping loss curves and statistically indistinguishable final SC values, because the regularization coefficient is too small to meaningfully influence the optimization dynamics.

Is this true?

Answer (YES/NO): NO